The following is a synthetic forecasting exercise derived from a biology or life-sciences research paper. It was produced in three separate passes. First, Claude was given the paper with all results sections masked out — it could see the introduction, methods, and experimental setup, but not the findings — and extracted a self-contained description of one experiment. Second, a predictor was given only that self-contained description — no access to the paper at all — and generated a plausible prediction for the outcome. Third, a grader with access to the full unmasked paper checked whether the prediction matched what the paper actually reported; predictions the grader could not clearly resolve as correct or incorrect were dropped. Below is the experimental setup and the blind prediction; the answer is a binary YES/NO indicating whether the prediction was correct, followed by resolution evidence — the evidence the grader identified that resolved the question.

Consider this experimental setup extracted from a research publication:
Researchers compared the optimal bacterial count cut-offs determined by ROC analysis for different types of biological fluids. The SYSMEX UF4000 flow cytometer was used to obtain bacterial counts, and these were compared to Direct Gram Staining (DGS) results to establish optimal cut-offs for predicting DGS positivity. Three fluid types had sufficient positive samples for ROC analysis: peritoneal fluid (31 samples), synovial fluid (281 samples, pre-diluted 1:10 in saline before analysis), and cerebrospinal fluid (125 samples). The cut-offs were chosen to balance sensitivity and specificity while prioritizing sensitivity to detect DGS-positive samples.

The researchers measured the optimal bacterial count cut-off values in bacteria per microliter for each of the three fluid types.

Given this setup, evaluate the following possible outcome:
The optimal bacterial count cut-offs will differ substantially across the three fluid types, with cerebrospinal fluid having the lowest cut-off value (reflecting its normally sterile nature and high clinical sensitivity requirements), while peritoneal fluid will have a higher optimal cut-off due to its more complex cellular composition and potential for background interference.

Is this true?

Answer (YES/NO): YES